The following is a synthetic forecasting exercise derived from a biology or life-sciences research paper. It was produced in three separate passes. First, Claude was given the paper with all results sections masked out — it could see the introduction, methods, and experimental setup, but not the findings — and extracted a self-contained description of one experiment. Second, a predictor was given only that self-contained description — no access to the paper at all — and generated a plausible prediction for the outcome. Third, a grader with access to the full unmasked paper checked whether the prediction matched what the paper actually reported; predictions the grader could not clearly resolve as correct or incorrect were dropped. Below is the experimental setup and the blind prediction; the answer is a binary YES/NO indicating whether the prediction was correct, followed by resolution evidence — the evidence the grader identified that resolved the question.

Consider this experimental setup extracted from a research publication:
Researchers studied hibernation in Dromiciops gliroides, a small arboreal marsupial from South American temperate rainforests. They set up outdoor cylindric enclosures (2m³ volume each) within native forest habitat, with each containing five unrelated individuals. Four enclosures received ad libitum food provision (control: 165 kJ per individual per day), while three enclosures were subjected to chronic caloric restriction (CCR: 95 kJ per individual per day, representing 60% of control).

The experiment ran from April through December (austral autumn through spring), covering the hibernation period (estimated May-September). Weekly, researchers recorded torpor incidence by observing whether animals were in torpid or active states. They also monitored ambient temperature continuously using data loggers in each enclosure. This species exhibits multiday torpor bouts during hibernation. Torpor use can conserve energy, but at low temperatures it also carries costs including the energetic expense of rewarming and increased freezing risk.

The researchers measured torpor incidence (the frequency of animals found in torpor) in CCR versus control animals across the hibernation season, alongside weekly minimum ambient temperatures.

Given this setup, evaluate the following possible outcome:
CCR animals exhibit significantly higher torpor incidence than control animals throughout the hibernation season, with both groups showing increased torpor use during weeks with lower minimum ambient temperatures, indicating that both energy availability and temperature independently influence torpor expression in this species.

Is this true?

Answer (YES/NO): NO